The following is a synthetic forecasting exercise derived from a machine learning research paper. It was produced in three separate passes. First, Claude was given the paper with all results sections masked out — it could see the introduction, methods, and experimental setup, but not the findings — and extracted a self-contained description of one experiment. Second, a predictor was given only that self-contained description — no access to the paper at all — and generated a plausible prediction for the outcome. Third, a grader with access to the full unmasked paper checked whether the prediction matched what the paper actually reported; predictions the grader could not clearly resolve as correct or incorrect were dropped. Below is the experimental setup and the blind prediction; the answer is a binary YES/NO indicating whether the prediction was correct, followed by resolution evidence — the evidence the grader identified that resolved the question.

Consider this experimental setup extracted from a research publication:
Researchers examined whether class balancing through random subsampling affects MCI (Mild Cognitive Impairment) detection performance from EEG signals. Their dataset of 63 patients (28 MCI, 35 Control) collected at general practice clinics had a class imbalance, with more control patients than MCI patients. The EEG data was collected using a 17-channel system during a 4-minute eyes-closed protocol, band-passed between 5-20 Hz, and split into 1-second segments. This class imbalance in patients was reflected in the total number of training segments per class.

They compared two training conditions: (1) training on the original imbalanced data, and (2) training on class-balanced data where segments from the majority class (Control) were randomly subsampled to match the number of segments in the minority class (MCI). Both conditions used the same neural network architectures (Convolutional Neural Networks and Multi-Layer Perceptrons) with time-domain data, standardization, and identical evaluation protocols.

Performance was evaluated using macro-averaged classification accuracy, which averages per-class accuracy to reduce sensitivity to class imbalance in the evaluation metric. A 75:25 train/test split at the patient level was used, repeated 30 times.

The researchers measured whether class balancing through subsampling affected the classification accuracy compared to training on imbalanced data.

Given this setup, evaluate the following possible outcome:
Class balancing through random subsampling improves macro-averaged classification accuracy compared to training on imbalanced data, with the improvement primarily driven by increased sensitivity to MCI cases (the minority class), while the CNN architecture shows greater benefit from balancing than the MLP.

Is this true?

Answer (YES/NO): NO